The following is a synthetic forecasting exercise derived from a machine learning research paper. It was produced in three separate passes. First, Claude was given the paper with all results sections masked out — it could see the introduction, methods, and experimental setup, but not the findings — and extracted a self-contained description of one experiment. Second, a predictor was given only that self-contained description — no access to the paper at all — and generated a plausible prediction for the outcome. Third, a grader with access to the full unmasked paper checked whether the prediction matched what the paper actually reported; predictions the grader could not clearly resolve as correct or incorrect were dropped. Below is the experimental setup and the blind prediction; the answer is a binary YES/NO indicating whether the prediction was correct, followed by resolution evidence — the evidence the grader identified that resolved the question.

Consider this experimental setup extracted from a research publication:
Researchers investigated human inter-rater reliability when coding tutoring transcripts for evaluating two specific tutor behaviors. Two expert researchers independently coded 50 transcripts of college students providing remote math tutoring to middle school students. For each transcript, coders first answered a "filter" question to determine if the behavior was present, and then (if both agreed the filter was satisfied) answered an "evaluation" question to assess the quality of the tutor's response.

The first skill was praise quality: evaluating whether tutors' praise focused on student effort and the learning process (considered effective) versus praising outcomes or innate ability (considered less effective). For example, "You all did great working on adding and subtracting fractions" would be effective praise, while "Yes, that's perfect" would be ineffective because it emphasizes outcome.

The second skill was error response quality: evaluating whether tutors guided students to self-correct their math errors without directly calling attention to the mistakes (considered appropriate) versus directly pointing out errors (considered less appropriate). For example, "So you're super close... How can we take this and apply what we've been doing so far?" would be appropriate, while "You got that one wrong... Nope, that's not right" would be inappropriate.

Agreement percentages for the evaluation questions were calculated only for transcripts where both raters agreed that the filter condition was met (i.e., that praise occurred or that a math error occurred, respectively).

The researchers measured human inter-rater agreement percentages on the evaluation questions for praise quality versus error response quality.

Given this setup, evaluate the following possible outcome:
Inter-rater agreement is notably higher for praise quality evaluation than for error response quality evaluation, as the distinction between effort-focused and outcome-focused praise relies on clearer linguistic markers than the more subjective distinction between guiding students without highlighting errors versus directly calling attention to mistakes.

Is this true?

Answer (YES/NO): YES